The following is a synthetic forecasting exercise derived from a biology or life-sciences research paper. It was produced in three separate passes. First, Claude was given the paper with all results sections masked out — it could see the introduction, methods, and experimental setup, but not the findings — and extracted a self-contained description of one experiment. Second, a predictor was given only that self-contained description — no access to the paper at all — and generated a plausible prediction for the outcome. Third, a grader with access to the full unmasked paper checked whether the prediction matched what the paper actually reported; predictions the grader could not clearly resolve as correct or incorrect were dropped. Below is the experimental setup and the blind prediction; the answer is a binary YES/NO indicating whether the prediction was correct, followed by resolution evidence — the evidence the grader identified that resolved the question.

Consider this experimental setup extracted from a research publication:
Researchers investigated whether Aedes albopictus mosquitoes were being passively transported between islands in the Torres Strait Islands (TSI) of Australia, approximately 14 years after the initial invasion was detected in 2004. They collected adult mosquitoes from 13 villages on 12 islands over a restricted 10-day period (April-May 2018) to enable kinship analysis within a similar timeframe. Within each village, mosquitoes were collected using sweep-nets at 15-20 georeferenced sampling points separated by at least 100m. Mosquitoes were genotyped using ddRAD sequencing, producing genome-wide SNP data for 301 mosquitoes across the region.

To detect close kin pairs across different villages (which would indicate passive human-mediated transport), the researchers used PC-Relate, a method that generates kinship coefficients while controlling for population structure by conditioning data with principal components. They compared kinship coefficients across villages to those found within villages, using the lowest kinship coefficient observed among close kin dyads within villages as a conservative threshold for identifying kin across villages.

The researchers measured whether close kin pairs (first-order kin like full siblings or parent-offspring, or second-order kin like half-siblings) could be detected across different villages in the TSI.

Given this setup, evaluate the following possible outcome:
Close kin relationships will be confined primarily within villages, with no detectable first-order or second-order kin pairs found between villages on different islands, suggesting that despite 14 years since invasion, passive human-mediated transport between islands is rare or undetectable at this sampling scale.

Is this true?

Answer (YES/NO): NO